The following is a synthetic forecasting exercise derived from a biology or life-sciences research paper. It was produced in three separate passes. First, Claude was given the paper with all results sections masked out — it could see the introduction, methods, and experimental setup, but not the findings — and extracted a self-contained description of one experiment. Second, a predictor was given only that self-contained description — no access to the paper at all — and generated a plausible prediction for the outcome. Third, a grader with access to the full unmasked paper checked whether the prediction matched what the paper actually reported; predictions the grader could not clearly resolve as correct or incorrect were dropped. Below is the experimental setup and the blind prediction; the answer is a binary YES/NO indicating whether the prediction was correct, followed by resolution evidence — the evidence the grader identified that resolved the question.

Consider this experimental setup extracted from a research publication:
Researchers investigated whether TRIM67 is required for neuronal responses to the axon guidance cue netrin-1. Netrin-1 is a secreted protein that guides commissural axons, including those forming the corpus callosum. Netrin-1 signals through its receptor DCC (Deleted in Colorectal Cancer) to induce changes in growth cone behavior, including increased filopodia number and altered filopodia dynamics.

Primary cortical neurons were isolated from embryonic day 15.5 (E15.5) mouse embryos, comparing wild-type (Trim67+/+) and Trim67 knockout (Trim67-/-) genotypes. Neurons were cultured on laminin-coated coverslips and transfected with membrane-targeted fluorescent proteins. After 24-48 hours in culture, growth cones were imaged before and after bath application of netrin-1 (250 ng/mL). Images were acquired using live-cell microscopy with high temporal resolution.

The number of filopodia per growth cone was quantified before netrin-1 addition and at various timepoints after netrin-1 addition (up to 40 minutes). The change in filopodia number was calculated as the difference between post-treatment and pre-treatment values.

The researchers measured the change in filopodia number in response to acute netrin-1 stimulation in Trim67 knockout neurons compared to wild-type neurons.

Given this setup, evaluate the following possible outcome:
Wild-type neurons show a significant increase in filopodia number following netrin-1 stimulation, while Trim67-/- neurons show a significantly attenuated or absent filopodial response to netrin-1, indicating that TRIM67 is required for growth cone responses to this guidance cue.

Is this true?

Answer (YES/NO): YES